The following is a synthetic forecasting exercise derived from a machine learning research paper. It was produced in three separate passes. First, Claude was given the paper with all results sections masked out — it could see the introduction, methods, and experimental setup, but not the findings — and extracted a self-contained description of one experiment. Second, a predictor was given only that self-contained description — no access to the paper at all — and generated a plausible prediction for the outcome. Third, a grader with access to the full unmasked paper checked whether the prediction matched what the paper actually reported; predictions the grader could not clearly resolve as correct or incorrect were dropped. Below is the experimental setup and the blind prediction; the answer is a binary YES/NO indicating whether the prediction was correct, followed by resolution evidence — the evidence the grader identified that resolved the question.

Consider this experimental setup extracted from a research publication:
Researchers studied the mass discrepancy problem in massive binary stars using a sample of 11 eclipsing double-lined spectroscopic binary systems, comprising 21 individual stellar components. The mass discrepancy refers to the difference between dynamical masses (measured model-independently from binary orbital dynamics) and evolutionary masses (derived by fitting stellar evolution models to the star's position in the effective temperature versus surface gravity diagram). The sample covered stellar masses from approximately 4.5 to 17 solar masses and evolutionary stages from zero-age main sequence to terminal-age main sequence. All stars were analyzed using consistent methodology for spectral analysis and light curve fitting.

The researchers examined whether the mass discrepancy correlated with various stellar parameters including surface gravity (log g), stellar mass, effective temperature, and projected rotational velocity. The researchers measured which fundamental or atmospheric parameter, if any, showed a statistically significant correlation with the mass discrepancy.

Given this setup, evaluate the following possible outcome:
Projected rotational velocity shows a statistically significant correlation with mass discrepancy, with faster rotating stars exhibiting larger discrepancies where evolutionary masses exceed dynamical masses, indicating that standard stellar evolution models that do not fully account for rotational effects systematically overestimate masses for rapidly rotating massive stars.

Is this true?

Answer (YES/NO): NO